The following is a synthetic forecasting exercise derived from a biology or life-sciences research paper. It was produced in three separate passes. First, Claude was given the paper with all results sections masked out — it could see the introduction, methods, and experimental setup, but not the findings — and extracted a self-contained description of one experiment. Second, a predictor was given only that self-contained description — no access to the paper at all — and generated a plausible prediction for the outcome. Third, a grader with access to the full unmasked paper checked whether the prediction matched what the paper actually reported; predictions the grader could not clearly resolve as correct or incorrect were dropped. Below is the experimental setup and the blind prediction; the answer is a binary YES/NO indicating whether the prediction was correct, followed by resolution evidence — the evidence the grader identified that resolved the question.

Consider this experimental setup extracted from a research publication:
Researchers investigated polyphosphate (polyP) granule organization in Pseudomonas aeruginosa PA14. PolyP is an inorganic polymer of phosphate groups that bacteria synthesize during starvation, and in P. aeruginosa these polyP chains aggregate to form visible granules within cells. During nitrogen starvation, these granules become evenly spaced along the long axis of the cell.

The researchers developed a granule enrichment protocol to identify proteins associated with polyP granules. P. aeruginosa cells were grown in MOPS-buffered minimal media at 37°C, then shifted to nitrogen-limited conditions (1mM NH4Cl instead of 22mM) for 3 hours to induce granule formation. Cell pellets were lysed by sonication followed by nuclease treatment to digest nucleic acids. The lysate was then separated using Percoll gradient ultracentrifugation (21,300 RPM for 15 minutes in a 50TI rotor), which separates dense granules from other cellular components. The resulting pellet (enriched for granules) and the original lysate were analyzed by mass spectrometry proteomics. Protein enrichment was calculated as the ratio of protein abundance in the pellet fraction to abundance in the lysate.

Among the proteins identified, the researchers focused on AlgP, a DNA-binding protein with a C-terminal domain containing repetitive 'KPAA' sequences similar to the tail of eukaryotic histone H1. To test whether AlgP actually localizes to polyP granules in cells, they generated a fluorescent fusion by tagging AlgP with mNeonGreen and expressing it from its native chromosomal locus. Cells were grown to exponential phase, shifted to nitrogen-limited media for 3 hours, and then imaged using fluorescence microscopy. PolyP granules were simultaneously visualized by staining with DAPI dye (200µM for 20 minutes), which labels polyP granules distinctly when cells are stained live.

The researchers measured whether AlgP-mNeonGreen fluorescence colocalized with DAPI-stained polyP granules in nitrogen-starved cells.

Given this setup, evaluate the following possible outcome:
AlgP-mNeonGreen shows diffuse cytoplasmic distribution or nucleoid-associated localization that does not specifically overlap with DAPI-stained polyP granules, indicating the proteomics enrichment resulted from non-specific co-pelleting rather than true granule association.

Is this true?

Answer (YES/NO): NO